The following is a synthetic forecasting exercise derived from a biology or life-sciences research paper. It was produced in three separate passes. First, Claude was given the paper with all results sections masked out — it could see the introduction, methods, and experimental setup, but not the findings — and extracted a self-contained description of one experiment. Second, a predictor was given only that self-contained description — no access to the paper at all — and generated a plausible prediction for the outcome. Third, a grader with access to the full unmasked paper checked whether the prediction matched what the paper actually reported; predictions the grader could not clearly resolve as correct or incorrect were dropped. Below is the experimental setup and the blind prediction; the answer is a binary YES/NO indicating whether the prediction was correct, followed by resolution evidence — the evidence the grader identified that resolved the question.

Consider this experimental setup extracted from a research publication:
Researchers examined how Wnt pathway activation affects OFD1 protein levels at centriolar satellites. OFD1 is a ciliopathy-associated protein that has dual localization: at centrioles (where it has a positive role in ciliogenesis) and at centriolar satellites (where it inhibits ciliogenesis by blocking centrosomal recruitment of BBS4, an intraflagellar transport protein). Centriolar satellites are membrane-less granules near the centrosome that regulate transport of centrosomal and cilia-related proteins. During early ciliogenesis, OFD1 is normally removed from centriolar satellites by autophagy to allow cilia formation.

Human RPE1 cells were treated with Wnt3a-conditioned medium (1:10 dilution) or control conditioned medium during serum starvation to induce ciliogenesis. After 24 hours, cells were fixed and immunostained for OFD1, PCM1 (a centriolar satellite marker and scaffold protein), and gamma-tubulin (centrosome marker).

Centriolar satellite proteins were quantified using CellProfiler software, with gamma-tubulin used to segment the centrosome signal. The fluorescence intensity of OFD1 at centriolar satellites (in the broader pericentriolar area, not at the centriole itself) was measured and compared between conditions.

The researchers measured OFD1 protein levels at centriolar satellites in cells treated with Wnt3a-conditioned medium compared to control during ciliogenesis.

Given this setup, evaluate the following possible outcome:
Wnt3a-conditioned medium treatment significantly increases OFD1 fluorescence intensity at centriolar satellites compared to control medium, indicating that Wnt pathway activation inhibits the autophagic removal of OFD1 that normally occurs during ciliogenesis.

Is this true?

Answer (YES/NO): YES